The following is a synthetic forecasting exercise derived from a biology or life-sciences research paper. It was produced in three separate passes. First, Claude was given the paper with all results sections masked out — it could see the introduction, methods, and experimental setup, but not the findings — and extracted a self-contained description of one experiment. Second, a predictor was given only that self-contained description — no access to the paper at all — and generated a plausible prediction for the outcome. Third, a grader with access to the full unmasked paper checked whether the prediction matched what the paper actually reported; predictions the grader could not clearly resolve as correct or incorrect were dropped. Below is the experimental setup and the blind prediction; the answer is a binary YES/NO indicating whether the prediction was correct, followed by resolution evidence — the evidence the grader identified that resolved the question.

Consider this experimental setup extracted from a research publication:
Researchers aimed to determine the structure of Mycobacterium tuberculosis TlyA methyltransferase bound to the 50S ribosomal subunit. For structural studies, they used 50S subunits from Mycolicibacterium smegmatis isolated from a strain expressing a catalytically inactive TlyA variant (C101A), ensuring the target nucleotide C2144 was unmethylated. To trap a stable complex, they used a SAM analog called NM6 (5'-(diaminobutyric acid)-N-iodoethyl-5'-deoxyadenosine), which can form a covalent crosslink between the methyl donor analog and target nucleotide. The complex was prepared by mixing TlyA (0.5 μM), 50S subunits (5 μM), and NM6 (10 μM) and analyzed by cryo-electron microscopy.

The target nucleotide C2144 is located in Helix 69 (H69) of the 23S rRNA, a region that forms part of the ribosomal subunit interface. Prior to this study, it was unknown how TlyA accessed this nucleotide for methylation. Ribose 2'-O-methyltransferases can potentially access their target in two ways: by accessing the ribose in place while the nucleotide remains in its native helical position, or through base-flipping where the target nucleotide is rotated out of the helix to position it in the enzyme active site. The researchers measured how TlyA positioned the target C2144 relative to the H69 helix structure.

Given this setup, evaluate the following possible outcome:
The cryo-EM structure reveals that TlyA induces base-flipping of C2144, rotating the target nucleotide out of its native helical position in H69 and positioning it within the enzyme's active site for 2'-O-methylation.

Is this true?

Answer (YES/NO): YES